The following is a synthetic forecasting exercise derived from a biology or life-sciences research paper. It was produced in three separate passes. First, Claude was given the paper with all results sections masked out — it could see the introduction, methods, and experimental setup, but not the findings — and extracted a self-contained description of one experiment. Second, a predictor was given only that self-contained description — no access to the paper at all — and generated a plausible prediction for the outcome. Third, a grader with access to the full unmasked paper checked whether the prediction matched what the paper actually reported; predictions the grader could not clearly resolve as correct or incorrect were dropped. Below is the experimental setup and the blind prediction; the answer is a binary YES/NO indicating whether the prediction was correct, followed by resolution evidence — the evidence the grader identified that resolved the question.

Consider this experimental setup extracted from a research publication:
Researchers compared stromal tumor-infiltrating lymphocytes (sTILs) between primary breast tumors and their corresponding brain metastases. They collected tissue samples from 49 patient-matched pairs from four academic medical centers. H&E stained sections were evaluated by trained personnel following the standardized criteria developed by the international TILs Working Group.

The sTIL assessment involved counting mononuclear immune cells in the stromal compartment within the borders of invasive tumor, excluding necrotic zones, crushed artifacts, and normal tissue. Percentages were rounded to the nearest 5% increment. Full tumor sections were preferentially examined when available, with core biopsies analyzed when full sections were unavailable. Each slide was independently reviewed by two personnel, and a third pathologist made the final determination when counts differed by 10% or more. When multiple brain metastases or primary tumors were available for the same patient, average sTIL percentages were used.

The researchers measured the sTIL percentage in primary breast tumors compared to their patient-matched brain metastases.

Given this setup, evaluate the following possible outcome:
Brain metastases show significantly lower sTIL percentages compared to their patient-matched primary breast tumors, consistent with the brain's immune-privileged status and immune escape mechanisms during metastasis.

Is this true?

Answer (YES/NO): YES